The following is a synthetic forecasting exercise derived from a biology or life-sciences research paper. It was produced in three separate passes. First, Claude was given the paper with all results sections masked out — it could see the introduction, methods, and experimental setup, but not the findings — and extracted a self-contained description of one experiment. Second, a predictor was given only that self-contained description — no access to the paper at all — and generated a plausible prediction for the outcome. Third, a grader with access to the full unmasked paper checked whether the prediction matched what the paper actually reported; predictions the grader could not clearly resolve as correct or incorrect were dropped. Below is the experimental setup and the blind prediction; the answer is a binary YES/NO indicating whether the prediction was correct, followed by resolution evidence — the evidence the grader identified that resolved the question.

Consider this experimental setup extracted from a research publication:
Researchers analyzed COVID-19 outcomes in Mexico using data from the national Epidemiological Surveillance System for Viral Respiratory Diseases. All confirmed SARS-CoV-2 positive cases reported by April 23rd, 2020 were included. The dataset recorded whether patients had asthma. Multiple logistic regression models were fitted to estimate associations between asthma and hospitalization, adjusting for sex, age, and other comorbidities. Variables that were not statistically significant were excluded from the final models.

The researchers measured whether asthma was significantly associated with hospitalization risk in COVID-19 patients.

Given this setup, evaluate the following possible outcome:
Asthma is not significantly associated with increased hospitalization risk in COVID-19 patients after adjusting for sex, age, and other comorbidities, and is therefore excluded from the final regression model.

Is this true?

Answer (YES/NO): YES